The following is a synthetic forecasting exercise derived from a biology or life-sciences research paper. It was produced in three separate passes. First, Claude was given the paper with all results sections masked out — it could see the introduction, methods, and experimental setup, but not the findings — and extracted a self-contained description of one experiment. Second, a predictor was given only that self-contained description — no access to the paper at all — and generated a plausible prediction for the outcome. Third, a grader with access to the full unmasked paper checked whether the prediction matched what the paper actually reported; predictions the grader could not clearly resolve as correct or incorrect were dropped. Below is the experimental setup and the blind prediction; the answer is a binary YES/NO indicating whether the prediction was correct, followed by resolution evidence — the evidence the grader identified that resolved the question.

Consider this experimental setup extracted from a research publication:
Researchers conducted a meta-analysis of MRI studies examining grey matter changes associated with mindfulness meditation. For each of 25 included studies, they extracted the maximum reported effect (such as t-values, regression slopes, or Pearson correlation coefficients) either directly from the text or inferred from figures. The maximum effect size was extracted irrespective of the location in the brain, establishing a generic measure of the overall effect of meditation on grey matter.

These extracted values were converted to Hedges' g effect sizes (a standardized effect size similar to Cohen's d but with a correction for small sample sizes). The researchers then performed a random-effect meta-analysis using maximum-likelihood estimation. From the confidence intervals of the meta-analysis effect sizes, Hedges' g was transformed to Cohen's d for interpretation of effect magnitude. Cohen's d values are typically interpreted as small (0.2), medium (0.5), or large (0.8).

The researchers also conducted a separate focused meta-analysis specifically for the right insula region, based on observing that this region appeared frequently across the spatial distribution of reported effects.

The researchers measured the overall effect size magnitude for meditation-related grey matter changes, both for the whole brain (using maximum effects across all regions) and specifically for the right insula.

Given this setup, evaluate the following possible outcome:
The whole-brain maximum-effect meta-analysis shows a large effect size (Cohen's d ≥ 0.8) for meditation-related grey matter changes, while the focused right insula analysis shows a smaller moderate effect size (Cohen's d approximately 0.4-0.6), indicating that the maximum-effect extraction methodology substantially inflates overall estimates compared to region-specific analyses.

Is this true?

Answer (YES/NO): NO